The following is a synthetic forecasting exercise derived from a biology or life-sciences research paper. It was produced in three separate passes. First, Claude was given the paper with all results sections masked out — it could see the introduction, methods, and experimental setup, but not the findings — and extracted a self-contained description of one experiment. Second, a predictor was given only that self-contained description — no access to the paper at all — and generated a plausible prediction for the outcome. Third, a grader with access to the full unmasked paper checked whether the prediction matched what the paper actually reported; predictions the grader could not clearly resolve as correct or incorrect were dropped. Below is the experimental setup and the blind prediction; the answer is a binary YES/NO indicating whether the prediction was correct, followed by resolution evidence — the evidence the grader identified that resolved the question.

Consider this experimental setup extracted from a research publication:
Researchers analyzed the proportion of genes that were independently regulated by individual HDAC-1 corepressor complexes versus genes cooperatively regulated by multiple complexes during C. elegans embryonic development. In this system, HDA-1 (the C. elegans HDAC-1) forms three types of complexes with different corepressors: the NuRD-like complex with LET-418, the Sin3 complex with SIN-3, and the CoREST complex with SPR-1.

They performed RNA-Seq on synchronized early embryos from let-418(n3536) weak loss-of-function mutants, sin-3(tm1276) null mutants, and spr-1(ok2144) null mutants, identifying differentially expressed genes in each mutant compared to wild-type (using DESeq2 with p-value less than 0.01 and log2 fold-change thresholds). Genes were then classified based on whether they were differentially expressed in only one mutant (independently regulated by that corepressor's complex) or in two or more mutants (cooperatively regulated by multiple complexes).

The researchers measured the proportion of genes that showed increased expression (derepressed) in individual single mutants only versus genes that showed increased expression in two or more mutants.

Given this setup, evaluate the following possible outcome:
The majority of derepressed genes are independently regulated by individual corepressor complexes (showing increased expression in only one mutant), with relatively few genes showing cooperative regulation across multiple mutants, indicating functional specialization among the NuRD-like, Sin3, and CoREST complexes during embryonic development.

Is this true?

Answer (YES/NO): NO